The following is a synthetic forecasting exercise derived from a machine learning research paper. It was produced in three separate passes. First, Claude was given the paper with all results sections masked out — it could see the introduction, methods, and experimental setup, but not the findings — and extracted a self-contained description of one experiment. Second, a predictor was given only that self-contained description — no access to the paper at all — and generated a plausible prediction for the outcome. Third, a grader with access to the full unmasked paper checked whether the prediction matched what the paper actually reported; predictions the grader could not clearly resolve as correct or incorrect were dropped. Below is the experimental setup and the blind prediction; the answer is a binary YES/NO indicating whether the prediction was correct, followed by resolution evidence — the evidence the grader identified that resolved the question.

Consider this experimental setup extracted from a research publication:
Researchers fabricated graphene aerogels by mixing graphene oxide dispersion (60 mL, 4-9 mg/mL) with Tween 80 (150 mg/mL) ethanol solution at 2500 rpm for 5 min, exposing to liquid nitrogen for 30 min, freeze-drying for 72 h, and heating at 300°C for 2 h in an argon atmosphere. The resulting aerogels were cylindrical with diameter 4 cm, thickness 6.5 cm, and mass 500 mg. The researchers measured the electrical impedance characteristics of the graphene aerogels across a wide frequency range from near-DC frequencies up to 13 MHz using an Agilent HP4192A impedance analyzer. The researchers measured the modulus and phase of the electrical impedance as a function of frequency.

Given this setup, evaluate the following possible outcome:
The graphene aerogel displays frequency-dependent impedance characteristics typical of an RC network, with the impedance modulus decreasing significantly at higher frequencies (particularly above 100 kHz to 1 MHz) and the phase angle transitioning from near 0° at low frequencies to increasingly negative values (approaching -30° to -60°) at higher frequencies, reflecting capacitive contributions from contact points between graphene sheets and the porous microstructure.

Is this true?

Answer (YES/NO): NO